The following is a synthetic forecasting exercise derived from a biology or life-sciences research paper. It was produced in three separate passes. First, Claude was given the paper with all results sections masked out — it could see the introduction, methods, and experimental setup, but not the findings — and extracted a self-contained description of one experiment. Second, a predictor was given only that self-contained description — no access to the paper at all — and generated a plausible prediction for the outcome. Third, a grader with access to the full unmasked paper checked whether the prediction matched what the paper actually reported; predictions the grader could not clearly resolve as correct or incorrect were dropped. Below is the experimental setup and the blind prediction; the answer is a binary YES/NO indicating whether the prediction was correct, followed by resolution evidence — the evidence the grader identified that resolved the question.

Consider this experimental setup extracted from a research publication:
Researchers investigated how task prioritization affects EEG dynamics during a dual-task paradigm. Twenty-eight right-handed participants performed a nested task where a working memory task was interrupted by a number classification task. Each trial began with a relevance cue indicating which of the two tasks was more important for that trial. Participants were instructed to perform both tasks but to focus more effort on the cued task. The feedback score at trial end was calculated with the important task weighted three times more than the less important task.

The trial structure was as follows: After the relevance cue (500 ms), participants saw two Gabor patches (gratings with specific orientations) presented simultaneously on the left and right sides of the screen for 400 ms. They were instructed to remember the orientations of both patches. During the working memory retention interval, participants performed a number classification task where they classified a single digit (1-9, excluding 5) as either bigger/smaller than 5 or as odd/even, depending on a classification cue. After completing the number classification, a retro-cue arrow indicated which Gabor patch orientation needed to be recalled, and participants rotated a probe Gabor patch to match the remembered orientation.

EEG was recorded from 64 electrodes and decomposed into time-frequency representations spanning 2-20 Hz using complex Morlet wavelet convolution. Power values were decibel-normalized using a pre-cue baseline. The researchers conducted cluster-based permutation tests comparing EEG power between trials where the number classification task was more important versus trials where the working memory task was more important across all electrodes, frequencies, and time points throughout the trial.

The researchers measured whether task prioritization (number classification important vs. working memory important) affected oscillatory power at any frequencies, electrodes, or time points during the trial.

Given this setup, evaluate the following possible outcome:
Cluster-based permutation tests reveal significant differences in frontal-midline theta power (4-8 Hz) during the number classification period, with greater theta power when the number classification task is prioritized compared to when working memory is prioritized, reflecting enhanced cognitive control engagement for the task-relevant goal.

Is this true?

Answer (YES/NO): NO